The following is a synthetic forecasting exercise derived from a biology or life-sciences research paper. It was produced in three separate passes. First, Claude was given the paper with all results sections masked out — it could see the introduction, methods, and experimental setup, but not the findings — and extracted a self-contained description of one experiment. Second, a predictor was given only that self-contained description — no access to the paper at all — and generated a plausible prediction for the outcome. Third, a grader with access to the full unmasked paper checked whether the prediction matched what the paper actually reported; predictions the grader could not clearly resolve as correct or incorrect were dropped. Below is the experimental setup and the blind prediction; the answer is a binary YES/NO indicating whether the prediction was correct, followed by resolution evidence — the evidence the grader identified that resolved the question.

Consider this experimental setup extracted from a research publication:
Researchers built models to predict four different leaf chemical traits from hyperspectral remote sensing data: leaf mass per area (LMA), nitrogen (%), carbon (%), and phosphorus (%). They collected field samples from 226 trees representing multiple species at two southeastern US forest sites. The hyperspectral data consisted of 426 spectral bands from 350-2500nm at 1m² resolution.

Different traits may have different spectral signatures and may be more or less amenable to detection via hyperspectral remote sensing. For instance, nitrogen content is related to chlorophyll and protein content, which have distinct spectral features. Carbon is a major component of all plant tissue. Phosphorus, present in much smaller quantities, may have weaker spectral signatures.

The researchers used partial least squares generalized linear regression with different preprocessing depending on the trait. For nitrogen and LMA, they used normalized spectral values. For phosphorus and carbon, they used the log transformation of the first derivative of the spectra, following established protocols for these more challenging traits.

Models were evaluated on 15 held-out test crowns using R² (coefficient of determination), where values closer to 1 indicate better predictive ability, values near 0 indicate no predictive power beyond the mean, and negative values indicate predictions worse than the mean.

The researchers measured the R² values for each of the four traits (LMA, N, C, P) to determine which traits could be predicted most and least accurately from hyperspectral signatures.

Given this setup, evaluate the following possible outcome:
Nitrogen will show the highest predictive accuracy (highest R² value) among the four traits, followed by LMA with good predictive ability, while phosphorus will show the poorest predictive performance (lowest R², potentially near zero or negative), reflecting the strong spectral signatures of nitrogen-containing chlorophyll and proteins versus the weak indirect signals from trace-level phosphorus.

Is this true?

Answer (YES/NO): NO